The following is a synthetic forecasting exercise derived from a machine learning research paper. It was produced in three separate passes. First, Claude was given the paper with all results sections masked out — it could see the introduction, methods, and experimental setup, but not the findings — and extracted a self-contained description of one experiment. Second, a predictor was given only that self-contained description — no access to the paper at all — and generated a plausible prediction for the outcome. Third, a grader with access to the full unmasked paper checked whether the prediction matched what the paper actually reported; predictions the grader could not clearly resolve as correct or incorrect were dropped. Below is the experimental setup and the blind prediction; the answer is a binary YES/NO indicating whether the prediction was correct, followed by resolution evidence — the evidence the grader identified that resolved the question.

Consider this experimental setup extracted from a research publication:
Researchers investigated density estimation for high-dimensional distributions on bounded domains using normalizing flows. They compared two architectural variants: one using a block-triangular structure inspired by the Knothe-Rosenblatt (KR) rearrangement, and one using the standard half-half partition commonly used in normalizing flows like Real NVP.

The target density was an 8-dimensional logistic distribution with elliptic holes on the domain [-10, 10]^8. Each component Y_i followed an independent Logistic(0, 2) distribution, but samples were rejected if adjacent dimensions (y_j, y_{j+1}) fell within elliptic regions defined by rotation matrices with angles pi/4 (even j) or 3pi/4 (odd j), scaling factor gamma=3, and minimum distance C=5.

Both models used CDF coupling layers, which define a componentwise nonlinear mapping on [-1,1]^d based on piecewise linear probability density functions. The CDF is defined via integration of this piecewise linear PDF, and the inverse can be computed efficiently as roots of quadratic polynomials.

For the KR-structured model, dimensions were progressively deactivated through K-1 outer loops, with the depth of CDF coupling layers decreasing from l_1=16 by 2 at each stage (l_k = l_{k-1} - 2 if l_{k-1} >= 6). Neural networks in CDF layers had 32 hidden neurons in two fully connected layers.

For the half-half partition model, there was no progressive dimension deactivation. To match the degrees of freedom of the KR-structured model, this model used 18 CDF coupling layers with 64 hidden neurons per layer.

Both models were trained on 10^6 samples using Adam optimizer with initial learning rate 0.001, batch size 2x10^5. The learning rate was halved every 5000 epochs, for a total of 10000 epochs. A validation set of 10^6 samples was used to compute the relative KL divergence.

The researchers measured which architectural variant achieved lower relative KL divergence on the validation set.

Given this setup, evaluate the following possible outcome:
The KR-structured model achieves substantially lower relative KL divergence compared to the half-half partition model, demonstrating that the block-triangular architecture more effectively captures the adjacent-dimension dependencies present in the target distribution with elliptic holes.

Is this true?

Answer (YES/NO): YES